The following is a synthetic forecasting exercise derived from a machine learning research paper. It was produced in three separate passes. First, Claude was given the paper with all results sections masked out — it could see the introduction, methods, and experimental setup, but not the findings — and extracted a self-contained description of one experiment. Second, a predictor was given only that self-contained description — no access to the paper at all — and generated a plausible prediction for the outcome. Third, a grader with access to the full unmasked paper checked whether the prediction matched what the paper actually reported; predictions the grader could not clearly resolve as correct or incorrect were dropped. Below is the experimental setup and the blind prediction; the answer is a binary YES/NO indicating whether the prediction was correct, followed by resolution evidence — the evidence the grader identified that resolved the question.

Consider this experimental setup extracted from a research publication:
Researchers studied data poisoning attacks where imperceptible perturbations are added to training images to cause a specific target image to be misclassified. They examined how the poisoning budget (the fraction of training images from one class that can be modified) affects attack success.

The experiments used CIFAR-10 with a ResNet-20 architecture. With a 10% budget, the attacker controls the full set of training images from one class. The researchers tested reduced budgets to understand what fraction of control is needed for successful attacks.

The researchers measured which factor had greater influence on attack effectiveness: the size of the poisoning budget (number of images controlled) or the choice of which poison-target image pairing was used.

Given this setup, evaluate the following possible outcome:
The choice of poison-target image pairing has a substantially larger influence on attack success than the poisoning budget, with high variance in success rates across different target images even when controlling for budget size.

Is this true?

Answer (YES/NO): YES